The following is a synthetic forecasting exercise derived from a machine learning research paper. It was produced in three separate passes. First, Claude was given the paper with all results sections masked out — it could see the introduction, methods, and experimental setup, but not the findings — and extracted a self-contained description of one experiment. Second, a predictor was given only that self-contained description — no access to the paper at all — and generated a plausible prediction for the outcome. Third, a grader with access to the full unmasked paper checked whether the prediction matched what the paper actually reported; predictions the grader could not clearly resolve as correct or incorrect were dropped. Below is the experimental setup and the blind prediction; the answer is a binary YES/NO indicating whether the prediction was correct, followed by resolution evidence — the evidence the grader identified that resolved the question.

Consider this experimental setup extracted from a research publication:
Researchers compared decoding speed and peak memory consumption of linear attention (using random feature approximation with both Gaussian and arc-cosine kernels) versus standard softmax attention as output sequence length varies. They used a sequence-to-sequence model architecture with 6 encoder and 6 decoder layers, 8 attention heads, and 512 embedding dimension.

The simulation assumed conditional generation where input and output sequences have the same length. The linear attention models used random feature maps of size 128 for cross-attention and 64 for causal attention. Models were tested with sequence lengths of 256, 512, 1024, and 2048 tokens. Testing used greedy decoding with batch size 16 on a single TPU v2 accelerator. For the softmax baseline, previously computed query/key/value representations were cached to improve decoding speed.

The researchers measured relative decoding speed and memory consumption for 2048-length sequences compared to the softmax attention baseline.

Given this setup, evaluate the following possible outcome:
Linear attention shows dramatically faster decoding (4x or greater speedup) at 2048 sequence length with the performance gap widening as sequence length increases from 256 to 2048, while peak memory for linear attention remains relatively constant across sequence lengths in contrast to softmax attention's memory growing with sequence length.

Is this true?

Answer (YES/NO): YES